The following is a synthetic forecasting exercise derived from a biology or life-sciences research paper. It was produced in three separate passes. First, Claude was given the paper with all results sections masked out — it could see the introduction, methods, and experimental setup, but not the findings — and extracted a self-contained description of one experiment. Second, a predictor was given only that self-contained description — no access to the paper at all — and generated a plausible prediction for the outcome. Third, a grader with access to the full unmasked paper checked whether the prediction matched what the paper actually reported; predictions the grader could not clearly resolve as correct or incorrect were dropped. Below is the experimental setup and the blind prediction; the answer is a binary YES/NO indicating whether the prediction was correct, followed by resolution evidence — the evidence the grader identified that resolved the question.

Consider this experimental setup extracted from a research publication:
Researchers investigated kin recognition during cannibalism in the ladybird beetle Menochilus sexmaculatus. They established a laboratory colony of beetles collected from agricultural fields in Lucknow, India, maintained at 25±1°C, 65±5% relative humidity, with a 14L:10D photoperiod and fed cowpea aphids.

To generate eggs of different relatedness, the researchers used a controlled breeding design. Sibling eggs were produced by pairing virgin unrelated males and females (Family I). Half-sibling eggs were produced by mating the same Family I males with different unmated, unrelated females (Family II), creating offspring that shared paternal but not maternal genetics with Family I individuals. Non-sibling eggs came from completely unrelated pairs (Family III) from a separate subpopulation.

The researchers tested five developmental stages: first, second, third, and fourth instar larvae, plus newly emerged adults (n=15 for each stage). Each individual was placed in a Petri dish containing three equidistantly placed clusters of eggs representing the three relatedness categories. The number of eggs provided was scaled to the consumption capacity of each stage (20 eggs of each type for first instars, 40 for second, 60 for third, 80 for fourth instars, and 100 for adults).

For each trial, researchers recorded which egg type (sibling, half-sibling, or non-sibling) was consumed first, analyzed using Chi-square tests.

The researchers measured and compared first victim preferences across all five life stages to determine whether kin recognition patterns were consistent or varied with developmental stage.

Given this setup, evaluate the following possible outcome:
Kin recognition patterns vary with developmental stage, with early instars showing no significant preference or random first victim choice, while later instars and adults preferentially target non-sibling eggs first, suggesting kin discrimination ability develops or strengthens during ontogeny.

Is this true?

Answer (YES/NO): NO